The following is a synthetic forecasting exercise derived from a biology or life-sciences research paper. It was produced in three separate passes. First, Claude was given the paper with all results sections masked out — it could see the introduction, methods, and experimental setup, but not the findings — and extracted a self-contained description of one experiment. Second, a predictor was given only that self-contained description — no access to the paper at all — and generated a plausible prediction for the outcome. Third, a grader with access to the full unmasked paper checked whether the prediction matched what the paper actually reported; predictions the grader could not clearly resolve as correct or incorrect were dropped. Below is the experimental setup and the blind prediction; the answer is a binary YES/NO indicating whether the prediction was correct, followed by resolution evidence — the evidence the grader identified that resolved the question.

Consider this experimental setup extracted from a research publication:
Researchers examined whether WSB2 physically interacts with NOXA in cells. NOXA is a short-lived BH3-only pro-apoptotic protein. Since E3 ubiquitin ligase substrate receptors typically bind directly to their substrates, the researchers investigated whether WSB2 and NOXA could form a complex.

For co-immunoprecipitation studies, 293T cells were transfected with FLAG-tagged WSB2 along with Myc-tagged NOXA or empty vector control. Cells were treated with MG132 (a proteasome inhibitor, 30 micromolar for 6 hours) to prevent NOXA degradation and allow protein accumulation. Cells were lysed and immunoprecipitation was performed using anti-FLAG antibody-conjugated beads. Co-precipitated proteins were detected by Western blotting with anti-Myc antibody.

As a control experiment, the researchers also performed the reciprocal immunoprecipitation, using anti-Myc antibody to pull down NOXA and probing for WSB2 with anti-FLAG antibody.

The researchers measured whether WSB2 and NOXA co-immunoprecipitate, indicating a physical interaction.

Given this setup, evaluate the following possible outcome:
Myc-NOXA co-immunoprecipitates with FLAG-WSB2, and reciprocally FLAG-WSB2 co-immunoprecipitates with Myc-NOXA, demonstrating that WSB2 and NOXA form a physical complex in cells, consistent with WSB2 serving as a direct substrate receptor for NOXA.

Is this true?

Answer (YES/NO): YES